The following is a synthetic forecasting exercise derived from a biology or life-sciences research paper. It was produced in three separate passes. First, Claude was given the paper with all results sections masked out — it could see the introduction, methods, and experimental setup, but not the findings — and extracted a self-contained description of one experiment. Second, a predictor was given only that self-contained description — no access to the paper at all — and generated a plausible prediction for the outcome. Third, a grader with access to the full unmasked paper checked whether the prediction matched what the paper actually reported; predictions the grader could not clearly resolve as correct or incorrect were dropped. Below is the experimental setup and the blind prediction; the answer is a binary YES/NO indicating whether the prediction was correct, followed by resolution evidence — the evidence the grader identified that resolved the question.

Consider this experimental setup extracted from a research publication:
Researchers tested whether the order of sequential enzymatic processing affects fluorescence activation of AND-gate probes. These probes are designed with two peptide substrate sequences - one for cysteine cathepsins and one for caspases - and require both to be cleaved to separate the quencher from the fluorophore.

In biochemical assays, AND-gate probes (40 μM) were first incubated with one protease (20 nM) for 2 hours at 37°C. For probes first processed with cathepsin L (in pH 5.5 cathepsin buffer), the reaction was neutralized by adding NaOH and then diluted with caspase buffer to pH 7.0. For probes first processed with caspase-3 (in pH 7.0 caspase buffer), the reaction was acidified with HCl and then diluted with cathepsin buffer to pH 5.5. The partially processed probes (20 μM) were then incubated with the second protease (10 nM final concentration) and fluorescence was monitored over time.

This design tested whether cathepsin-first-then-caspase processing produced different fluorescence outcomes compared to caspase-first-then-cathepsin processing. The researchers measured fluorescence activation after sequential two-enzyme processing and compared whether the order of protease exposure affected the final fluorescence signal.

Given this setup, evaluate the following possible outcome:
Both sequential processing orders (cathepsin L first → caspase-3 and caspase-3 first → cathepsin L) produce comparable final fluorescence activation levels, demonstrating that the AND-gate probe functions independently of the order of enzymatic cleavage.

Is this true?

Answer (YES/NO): YES